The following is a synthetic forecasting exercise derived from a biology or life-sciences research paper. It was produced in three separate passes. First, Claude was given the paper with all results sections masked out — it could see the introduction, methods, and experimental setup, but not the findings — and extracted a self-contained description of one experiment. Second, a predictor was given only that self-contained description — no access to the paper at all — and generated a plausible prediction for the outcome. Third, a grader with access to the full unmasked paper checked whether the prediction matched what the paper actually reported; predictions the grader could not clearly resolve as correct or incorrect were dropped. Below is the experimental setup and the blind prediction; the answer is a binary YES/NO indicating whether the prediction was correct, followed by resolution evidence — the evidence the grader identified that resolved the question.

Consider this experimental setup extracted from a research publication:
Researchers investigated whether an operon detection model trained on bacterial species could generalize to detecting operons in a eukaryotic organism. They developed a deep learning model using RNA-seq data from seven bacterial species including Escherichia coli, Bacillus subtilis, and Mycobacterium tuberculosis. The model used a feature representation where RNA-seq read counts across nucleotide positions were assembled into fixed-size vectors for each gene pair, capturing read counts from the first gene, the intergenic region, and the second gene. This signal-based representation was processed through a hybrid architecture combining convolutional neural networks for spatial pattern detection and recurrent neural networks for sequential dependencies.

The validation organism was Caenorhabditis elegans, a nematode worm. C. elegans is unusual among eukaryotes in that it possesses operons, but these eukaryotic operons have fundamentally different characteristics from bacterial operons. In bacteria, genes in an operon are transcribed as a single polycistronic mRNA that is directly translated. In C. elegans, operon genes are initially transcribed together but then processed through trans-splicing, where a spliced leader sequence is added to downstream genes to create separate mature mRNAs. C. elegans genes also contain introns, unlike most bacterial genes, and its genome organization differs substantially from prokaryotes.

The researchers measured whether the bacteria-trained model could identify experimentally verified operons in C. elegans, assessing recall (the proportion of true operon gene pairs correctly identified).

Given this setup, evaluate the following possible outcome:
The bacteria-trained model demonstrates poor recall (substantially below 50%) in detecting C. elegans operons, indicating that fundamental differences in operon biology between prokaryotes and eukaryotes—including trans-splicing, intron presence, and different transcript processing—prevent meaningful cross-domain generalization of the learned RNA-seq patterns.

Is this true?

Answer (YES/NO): NO